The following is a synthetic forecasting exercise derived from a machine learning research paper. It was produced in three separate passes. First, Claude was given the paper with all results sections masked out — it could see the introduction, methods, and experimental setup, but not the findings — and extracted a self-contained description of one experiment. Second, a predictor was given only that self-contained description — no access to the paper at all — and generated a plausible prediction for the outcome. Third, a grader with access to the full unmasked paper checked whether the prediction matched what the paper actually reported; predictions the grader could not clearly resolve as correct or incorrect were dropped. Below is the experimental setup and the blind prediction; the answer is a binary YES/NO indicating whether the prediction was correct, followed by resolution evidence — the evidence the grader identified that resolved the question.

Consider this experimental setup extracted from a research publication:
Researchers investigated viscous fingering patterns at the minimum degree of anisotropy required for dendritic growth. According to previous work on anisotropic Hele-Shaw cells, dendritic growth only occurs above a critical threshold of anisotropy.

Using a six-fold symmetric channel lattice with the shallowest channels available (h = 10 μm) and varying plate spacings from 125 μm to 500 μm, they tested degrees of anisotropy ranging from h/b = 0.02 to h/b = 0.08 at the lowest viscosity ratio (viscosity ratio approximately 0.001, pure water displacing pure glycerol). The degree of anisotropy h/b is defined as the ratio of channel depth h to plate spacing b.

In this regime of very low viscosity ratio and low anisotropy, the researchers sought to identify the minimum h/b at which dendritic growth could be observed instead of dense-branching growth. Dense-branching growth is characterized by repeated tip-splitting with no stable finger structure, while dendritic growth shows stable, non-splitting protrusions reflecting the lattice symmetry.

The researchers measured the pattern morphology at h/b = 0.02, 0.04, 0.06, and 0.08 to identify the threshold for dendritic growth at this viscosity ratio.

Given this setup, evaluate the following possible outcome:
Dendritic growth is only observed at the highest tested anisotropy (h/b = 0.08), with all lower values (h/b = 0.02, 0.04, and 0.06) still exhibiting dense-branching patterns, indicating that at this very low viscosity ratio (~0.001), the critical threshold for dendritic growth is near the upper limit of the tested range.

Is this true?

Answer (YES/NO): NO